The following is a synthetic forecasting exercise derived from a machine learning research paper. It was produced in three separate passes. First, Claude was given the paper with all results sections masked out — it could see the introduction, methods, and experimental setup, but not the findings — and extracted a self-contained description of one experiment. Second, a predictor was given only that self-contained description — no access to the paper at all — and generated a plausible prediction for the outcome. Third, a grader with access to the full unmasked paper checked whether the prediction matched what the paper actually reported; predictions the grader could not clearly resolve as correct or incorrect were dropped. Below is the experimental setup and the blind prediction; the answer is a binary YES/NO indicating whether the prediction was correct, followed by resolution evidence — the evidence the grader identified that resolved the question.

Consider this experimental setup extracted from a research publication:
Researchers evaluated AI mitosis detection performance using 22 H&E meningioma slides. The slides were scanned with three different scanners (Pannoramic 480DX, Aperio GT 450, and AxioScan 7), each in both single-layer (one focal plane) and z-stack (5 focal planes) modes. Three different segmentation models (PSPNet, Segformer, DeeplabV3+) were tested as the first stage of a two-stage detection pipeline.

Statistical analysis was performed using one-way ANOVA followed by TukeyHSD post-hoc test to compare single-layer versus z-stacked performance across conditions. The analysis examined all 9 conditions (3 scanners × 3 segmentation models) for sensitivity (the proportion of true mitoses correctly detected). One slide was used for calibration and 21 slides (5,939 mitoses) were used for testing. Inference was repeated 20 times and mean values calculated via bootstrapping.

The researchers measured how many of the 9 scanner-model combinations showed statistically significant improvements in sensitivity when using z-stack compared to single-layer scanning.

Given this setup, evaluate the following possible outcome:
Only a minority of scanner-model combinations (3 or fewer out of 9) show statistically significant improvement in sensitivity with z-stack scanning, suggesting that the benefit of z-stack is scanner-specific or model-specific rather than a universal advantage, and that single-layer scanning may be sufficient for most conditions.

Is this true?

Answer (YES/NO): NO